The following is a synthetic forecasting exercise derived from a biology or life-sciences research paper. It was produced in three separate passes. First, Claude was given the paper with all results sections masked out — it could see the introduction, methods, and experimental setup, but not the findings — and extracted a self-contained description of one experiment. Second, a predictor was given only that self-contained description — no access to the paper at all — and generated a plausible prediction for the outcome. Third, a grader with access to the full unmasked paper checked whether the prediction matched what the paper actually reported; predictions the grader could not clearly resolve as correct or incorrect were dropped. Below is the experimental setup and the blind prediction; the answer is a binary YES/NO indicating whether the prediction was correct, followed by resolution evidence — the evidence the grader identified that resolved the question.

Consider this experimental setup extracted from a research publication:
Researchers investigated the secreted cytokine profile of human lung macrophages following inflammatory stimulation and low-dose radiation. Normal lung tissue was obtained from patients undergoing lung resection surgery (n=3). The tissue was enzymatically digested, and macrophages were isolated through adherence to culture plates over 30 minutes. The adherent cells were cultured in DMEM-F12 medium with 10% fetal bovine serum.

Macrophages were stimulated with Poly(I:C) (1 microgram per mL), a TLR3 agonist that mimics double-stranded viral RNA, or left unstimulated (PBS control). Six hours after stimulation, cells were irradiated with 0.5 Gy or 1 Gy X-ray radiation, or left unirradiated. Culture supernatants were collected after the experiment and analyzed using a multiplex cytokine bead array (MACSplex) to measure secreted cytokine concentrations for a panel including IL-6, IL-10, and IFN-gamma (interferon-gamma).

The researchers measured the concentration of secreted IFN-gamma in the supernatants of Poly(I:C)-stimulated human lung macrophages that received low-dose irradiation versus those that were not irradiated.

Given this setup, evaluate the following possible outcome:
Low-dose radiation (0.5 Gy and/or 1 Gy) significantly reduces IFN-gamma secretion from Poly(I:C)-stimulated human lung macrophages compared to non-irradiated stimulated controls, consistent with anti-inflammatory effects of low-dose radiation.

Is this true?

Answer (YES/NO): YES